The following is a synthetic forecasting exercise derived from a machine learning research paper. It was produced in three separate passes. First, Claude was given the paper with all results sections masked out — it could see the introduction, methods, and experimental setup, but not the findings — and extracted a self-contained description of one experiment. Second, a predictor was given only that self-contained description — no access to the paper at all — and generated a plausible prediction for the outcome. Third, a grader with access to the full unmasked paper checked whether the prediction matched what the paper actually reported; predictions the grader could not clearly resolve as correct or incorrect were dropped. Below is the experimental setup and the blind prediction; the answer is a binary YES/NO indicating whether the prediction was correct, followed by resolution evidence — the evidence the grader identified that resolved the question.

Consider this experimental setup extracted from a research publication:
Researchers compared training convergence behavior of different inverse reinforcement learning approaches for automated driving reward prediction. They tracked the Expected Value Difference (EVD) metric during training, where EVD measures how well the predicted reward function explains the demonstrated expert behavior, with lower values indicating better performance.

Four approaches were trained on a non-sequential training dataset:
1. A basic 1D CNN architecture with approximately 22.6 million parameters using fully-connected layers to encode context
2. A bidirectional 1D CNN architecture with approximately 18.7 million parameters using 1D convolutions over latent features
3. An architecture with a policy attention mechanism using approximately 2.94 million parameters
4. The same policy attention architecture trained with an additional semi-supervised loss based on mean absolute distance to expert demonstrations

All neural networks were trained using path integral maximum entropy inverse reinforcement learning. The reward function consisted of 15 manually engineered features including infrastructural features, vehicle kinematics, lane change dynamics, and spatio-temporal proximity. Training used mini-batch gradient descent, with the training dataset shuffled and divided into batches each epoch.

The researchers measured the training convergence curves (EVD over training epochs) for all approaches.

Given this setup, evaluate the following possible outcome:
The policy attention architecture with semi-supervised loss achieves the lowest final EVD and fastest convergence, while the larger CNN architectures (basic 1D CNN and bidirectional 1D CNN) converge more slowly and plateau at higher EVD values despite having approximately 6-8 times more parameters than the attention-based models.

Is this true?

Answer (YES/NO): NO